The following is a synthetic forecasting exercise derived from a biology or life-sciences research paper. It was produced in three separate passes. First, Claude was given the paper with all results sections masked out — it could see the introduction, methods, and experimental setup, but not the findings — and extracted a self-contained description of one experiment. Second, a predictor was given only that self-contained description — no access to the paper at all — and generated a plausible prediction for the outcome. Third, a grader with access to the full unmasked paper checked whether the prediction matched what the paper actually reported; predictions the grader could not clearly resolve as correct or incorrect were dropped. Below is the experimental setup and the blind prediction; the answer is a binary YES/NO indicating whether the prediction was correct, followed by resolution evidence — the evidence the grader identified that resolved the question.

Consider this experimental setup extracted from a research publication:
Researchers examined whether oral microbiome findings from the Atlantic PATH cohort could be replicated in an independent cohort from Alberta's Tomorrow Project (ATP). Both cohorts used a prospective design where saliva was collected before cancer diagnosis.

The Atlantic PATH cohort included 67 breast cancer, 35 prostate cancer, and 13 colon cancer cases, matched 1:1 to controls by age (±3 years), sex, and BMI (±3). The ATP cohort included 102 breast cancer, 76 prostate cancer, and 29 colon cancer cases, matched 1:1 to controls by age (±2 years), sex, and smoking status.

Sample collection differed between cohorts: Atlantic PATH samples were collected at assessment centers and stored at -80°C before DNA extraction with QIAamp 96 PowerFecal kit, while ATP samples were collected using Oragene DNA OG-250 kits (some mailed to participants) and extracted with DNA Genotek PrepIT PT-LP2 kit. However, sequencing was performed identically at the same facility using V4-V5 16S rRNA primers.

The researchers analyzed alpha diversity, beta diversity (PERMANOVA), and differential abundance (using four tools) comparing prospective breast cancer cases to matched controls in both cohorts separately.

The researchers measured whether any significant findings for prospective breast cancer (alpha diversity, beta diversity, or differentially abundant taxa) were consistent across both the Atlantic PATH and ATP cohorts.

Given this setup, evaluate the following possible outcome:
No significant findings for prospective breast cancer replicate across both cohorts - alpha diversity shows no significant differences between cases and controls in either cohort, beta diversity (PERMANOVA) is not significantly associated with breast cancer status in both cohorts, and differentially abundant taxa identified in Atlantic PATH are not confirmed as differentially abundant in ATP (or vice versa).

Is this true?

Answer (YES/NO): YES